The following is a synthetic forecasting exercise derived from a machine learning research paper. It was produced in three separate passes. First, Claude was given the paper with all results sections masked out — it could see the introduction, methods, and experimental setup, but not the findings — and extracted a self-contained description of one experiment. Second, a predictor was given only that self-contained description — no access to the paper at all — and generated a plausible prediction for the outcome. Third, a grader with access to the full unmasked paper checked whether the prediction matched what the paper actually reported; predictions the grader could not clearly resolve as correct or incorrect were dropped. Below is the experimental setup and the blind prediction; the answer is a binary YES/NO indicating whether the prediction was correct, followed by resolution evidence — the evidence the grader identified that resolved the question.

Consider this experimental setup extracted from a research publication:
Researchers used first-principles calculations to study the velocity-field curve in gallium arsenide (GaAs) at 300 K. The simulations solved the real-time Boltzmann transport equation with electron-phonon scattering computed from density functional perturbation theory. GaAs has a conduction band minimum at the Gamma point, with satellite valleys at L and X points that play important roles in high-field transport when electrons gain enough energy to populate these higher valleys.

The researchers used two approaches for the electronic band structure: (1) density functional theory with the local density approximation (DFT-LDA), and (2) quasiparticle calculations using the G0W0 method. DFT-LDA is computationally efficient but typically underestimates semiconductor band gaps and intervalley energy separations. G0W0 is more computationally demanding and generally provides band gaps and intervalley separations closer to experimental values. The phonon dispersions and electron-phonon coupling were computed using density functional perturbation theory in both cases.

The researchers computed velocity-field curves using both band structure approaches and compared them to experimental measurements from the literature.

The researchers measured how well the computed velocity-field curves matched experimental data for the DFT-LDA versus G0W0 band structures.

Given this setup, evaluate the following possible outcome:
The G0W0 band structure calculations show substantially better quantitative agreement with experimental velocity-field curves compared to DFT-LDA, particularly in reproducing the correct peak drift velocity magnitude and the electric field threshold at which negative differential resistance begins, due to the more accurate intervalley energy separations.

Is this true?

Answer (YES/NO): NO